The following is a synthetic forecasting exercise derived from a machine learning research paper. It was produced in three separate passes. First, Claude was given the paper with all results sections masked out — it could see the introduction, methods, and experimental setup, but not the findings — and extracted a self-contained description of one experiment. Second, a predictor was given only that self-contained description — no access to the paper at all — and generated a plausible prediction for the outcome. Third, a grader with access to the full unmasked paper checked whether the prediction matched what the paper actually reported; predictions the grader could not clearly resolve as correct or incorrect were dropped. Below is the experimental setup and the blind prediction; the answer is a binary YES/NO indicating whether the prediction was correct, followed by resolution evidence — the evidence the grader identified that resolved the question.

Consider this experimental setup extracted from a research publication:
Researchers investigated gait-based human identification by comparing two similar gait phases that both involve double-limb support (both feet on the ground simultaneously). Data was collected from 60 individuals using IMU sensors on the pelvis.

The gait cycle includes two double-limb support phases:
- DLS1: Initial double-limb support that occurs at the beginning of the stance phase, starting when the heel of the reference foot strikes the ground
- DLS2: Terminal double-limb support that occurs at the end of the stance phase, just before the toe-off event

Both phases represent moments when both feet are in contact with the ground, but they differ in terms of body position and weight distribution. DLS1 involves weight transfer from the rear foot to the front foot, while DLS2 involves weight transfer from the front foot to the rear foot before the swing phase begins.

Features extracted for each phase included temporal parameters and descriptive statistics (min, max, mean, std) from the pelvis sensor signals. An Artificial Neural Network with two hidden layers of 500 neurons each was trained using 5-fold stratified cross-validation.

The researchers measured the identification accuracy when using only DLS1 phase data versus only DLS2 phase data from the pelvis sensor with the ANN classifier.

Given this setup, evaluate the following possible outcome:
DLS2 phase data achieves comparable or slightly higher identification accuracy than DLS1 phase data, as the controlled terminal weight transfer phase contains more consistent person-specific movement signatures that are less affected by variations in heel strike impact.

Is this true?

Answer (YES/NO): NO